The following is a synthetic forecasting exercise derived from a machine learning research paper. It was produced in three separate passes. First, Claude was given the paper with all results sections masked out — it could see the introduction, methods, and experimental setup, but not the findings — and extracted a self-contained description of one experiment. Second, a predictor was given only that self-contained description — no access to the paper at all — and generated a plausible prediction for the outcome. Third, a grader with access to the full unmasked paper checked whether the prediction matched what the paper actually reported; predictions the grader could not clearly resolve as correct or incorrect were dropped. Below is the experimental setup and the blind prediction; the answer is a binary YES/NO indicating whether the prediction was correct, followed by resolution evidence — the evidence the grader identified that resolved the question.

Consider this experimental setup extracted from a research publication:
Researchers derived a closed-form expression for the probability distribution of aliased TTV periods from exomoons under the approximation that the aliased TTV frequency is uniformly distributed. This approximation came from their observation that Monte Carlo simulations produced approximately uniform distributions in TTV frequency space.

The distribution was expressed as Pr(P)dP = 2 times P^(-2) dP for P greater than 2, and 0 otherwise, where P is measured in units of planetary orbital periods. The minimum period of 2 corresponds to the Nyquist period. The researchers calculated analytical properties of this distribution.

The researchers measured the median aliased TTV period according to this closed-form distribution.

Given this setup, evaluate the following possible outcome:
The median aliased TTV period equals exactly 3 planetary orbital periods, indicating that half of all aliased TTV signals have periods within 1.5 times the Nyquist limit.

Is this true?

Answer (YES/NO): NO